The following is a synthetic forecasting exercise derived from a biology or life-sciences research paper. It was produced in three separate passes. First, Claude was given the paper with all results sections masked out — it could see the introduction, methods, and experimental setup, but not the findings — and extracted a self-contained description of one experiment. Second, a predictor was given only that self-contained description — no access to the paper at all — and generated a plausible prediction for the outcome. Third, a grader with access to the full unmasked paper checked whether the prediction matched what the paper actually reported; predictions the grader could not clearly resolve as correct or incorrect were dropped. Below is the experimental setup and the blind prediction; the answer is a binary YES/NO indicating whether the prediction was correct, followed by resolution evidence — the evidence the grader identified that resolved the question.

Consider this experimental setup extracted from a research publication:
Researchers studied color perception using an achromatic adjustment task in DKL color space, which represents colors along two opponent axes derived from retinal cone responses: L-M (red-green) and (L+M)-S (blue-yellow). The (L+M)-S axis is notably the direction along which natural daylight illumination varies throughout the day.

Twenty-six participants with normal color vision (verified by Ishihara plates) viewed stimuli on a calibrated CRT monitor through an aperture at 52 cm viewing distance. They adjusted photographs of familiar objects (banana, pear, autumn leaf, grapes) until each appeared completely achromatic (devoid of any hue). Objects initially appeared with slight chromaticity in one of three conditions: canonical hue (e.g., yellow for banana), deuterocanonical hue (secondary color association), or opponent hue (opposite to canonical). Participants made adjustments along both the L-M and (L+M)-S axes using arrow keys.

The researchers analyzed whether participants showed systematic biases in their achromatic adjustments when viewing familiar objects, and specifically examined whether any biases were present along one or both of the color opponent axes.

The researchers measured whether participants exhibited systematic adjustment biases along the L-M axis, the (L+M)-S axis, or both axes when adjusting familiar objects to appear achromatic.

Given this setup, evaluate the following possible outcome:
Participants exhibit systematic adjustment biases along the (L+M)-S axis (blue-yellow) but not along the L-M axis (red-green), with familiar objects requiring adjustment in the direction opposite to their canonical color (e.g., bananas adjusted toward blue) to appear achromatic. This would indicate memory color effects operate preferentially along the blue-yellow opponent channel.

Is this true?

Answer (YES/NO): NO